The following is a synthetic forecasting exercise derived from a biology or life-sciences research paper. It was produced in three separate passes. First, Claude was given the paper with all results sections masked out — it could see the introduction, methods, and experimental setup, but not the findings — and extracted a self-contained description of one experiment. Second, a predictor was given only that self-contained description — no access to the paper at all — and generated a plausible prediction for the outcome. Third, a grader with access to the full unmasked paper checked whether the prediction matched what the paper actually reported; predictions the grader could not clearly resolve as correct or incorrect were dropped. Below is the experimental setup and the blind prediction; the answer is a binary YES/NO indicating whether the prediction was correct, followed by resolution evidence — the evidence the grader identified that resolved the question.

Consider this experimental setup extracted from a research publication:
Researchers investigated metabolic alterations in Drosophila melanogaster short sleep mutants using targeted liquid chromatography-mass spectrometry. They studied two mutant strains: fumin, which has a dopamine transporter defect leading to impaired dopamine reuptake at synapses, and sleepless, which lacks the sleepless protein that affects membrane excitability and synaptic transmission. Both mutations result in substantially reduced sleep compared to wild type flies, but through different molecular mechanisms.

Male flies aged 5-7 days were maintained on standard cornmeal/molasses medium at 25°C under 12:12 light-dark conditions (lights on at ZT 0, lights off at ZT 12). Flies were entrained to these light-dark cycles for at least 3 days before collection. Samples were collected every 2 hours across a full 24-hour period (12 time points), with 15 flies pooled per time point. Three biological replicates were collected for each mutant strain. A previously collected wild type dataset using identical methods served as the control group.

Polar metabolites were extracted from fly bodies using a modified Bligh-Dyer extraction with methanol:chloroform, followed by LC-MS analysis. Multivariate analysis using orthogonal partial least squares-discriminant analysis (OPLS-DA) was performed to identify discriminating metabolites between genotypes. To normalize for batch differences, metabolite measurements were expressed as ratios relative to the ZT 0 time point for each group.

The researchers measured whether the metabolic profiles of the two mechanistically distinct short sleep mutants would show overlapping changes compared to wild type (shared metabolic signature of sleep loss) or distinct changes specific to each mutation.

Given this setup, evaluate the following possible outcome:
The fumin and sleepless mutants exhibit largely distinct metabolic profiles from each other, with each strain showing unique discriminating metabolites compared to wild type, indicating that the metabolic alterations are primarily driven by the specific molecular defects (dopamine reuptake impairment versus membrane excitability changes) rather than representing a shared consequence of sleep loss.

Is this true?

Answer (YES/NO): NO